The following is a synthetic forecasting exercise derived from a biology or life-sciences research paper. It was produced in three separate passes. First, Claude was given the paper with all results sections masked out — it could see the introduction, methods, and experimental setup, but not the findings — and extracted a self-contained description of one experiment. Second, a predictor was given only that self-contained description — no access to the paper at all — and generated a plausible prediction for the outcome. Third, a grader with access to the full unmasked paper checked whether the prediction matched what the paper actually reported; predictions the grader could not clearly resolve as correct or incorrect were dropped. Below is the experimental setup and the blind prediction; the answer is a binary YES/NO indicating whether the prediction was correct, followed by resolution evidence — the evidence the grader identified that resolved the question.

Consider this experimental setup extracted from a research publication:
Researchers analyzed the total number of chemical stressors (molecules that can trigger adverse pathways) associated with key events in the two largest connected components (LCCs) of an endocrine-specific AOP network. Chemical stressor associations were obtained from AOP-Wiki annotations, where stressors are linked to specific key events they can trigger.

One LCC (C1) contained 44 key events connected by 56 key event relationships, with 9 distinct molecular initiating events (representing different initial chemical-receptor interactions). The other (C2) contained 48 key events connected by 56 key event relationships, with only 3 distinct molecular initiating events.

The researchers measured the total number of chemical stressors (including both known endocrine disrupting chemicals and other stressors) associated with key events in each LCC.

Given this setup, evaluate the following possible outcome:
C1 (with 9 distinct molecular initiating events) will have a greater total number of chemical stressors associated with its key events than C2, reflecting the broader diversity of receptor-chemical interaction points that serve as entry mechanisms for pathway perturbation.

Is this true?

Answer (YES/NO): YES